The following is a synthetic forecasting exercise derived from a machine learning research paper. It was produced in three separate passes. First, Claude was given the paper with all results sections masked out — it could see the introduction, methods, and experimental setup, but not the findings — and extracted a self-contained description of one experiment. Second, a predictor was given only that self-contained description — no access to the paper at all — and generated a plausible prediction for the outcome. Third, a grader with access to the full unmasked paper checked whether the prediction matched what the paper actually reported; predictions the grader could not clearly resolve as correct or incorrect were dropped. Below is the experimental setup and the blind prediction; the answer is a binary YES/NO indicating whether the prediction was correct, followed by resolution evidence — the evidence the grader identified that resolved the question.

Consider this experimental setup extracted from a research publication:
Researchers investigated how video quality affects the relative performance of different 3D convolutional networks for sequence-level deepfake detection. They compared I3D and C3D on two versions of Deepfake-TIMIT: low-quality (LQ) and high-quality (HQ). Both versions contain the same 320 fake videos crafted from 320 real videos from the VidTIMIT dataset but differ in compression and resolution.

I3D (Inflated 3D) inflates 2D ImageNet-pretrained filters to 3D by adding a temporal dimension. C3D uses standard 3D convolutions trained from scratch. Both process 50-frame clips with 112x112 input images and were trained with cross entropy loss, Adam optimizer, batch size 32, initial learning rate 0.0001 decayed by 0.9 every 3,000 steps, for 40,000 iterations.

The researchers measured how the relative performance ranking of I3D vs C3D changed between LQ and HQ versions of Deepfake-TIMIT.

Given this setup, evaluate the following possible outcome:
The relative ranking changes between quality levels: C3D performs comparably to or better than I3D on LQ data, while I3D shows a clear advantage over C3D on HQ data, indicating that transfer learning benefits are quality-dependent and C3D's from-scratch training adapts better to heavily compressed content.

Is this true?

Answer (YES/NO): NO